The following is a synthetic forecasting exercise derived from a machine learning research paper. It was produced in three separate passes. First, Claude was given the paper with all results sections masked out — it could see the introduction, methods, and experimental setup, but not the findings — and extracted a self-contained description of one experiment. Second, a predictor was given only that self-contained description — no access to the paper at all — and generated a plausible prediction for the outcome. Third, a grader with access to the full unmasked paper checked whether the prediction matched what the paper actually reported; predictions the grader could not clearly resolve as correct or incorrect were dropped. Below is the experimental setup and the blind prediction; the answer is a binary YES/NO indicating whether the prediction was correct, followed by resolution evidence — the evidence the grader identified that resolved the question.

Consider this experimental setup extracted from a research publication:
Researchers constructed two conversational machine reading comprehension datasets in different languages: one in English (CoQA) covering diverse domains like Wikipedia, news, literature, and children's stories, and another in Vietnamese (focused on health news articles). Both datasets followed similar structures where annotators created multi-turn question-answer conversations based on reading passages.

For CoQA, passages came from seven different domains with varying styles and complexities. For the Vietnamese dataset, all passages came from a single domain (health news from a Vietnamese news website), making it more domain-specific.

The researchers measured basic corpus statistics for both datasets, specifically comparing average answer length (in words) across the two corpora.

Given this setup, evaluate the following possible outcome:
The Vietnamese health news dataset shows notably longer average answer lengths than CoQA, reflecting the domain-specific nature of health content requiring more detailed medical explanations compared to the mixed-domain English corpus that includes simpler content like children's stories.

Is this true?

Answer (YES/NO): YES